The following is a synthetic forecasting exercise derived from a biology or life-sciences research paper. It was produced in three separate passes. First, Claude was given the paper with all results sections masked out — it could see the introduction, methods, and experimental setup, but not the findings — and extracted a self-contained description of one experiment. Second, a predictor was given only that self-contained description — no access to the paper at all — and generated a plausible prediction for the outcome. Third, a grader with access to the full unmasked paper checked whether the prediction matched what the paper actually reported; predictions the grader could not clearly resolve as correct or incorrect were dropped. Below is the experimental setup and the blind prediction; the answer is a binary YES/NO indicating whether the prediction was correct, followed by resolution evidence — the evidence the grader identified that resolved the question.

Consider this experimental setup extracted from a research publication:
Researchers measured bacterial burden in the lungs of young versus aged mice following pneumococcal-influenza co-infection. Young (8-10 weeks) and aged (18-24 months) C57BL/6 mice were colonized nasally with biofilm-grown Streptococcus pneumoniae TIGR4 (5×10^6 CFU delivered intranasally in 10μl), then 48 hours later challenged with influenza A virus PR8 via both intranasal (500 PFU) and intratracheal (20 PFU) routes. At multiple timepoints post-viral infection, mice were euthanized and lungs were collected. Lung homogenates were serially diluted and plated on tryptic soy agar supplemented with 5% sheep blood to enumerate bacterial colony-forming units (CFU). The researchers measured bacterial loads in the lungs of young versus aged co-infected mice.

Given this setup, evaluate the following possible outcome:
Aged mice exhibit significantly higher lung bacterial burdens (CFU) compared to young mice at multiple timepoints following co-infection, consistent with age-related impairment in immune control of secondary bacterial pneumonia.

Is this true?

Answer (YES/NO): NO